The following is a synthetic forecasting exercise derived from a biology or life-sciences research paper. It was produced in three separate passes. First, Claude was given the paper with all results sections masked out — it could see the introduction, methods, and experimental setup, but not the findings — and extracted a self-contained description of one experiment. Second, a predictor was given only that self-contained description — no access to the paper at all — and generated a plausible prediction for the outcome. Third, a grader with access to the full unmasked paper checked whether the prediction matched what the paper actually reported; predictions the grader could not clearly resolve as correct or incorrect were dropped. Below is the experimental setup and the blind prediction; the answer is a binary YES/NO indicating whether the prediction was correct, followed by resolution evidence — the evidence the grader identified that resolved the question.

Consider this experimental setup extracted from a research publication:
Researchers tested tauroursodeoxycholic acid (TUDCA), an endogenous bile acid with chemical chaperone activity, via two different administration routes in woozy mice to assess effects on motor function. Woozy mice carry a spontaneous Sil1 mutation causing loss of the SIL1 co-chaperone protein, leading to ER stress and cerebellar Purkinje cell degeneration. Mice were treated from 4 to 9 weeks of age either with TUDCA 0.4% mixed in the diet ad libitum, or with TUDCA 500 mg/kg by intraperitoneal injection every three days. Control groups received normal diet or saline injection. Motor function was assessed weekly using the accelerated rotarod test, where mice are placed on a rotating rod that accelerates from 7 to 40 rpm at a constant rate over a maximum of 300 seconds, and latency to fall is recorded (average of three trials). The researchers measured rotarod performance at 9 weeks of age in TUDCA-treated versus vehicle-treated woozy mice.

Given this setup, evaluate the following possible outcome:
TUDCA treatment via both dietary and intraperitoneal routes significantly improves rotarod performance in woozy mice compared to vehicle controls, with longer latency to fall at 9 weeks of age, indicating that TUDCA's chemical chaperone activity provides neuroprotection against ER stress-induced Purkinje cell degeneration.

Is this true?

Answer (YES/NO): NO